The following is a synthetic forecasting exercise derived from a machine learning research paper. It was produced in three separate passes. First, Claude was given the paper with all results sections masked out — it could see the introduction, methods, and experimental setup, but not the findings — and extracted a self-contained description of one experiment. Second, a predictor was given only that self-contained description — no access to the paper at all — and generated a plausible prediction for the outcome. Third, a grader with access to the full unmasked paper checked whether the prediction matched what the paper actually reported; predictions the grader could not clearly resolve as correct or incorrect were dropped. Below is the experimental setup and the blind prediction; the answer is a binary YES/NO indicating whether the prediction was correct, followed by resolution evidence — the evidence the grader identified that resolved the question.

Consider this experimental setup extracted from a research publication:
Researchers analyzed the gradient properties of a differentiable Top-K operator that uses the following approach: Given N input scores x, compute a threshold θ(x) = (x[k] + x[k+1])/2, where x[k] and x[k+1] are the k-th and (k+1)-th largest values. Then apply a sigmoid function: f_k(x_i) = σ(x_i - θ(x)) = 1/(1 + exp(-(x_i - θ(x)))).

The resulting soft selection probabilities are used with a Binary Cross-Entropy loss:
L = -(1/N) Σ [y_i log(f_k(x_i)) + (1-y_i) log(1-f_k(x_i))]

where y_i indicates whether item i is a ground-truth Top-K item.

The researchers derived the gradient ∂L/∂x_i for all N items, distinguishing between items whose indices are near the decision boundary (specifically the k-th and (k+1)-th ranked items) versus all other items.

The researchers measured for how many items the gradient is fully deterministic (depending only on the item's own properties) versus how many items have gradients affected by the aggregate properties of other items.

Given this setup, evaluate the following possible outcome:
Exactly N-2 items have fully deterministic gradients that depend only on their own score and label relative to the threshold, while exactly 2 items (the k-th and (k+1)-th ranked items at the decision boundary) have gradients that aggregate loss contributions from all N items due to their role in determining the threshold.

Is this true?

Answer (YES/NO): YES